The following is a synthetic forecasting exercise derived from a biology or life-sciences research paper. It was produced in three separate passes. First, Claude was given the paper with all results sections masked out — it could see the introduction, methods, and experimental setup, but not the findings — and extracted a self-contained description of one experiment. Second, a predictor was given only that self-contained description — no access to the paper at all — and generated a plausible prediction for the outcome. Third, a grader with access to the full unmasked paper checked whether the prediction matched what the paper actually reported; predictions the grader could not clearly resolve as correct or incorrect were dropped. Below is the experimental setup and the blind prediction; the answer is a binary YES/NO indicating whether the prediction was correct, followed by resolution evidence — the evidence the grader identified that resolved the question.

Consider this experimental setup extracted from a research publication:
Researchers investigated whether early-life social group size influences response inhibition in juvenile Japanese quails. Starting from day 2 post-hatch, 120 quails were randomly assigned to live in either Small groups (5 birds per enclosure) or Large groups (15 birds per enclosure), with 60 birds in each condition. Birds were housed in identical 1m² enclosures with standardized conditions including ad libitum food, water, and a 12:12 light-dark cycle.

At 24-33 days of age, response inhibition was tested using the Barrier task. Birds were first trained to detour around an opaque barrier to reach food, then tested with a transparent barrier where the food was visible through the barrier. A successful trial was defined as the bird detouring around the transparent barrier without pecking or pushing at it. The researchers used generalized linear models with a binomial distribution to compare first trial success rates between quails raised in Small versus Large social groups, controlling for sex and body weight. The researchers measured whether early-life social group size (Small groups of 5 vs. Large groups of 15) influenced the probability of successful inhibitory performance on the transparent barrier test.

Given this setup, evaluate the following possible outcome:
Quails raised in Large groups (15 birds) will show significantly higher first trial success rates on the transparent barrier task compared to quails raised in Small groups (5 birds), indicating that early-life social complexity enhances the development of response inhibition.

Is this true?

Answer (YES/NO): NO